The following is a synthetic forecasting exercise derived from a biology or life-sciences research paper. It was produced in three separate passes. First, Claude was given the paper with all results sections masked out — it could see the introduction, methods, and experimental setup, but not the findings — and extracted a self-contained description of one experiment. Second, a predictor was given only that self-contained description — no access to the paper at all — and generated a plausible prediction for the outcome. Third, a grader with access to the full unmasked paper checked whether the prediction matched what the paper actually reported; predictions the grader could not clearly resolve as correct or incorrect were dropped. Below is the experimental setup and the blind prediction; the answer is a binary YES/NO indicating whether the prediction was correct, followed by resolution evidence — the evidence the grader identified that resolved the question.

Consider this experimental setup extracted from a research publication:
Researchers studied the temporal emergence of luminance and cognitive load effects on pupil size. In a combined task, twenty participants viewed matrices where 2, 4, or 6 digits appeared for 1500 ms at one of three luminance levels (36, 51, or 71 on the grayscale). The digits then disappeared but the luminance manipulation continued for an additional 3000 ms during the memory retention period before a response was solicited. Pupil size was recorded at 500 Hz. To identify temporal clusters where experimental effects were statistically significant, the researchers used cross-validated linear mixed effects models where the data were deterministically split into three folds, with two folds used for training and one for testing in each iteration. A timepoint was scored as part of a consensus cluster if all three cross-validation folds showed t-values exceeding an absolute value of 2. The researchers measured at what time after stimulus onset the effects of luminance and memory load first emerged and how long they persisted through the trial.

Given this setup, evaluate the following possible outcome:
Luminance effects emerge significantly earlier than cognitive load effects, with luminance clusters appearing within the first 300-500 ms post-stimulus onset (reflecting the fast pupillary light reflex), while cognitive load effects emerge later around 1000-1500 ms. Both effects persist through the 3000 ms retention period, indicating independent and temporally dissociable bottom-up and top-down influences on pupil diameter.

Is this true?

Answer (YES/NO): YES